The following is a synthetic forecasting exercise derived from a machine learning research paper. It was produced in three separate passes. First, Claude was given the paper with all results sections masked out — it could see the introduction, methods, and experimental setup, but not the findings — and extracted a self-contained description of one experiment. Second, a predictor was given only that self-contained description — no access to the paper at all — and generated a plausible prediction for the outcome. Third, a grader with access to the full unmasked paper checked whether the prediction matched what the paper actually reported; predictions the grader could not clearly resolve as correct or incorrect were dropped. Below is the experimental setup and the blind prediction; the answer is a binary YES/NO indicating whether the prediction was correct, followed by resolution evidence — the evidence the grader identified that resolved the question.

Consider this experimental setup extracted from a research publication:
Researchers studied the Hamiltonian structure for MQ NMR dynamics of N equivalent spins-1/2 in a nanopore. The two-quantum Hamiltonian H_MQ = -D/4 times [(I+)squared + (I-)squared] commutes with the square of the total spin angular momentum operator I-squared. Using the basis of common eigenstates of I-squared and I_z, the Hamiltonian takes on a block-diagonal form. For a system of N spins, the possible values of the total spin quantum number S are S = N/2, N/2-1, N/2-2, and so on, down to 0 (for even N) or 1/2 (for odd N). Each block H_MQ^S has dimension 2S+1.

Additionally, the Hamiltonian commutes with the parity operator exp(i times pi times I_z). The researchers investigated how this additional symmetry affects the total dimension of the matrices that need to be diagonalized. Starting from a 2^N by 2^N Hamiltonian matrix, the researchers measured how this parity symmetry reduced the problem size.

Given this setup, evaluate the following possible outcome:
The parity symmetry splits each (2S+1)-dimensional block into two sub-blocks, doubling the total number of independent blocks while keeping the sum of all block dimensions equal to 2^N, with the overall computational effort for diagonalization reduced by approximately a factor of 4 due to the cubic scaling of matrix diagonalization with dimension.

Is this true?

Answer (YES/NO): NO